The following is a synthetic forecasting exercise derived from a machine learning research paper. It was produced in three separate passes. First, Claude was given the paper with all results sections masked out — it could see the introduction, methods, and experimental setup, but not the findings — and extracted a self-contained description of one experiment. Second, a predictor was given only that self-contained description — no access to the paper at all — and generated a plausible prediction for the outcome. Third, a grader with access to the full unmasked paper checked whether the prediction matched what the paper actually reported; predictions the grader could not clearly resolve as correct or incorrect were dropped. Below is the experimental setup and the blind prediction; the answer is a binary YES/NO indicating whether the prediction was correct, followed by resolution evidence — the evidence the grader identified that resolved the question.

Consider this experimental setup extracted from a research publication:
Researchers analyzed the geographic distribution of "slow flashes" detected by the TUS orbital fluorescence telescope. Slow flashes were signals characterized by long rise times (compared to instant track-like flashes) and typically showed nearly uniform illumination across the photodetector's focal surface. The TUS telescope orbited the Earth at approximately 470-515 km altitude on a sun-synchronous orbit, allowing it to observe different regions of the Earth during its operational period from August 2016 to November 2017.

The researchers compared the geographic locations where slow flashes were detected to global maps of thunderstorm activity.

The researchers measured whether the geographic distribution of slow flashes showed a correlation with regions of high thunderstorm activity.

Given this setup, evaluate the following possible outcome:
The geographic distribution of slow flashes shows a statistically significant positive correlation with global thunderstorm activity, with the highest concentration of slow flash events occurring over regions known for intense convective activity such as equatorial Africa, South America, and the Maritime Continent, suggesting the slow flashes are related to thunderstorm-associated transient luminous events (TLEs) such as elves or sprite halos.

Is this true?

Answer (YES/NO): NO